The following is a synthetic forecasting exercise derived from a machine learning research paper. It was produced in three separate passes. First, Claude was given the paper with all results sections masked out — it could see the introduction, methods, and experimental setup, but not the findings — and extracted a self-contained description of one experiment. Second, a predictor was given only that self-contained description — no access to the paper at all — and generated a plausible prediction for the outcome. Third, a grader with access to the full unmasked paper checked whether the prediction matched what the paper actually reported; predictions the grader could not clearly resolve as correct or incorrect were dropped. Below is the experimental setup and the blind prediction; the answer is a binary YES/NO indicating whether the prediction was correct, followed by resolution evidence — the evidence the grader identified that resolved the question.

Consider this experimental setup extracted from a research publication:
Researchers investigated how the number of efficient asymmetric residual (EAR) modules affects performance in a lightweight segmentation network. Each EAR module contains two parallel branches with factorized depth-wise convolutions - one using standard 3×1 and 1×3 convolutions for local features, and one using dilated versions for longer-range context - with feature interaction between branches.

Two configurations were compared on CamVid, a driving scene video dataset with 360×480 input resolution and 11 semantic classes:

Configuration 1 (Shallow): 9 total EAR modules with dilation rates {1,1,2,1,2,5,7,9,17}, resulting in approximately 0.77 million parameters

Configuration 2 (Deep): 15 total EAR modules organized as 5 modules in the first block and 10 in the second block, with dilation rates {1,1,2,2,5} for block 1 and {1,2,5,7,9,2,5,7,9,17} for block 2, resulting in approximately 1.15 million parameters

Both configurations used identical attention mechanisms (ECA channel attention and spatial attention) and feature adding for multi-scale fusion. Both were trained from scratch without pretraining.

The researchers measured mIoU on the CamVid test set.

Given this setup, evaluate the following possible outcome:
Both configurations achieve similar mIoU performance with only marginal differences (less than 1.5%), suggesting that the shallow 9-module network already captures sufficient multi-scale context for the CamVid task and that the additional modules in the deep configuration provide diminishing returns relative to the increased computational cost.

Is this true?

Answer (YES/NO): NO